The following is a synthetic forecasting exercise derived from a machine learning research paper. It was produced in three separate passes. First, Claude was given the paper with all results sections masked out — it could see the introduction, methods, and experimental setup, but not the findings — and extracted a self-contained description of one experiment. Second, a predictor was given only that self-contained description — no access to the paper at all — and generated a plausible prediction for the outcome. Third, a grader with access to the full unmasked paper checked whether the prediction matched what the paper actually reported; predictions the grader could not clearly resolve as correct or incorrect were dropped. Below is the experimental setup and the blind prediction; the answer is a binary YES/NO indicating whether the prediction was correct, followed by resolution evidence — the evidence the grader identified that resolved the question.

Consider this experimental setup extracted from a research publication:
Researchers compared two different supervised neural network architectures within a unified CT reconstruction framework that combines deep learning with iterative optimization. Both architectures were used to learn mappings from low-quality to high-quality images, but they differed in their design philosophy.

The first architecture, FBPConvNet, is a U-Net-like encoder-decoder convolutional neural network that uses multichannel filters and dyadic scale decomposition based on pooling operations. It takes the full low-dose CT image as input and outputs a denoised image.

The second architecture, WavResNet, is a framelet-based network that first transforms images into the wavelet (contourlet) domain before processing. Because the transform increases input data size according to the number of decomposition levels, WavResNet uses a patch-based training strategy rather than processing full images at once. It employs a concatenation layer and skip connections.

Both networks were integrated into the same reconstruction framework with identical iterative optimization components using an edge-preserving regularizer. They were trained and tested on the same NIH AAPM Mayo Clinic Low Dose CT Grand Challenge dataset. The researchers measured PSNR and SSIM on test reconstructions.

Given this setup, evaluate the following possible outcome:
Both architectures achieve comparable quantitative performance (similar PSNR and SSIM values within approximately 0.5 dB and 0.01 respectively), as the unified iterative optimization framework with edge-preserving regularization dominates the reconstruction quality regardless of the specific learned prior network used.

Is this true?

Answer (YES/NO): YES